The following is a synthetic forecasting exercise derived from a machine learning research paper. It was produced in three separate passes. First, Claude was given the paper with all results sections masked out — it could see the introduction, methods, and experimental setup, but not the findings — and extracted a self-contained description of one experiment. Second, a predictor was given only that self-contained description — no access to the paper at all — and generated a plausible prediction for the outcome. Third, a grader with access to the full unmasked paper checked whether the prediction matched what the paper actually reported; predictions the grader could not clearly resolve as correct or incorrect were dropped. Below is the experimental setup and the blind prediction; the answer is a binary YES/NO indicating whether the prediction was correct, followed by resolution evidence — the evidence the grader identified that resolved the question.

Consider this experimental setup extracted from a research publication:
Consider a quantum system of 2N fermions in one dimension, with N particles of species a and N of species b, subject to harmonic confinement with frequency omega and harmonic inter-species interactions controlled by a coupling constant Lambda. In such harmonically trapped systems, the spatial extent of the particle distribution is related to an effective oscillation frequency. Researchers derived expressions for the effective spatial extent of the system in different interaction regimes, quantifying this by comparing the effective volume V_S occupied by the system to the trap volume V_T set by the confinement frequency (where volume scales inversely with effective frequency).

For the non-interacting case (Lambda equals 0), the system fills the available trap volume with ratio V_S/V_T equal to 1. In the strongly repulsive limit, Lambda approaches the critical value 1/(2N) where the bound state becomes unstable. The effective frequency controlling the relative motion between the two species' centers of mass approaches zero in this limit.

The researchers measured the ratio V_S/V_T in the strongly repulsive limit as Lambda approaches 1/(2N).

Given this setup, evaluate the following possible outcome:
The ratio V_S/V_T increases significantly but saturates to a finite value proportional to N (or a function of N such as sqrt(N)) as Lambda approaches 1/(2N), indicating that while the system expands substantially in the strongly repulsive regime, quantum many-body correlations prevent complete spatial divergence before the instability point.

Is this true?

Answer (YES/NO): NO